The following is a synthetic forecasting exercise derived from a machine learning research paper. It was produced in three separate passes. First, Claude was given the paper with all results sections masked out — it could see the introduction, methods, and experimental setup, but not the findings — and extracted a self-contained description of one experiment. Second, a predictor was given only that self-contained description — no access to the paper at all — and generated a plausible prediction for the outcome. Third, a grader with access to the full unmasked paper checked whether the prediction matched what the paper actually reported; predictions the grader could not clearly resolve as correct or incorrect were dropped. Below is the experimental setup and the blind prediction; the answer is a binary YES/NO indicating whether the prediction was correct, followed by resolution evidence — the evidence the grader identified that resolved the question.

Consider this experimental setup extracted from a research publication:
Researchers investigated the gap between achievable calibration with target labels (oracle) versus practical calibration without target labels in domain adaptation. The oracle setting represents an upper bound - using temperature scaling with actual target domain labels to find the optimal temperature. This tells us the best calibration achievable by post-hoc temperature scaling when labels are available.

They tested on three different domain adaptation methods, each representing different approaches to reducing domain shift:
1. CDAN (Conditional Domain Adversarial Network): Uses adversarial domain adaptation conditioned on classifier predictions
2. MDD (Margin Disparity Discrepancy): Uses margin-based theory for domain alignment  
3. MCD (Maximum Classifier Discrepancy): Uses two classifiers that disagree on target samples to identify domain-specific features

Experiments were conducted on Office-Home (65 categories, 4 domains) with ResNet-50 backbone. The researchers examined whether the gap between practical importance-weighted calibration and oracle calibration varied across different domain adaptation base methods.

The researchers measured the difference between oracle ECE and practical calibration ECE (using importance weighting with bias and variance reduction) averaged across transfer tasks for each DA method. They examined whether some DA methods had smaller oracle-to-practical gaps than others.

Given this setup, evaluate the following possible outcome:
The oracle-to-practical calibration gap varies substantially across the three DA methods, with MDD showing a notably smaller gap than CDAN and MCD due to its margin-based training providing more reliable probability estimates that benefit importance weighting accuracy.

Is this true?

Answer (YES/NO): NO